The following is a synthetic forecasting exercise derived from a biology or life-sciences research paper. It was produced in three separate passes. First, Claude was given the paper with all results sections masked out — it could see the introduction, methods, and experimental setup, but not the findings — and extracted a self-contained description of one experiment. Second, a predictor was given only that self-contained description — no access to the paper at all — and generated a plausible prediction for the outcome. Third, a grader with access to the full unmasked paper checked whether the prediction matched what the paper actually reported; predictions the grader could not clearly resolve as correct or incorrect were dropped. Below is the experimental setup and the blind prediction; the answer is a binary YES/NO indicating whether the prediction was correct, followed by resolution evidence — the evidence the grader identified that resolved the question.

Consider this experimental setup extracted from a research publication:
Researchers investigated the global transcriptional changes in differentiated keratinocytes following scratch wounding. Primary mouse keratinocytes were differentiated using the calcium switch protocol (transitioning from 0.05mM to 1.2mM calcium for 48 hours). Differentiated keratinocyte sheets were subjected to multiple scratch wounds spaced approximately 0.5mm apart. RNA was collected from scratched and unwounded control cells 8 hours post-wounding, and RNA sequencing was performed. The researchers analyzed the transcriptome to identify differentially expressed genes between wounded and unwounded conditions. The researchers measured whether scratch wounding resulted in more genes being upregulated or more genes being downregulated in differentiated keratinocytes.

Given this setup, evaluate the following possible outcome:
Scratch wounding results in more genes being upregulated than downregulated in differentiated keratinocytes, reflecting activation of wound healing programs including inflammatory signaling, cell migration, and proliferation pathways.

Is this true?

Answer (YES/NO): NO